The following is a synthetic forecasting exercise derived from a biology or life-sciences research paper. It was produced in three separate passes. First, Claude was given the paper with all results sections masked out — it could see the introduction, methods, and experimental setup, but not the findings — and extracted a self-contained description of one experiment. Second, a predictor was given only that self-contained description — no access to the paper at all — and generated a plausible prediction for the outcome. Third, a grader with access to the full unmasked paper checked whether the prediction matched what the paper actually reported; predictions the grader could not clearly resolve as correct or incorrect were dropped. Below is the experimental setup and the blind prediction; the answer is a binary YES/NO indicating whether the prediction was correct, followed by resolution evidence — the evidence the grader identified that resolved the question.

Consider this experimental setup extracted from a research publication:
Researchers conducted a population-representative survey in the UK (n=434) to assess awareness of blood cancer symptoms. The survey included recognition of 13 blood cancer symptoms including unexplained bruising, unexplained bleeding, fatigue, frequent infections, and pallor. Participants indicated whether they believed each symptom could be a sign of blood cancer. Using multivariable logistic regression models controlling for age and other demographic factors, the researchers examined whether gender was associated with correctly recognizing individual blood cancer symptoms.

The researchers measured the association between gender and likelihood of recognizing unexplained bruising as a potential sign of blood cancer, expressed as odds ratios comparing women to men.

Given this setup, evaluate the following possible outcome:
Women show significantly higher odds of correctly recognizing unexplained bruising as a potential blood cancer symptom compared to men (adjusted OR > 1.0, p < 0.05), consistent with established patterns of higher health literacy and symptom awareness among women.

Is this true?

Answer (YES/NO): YES